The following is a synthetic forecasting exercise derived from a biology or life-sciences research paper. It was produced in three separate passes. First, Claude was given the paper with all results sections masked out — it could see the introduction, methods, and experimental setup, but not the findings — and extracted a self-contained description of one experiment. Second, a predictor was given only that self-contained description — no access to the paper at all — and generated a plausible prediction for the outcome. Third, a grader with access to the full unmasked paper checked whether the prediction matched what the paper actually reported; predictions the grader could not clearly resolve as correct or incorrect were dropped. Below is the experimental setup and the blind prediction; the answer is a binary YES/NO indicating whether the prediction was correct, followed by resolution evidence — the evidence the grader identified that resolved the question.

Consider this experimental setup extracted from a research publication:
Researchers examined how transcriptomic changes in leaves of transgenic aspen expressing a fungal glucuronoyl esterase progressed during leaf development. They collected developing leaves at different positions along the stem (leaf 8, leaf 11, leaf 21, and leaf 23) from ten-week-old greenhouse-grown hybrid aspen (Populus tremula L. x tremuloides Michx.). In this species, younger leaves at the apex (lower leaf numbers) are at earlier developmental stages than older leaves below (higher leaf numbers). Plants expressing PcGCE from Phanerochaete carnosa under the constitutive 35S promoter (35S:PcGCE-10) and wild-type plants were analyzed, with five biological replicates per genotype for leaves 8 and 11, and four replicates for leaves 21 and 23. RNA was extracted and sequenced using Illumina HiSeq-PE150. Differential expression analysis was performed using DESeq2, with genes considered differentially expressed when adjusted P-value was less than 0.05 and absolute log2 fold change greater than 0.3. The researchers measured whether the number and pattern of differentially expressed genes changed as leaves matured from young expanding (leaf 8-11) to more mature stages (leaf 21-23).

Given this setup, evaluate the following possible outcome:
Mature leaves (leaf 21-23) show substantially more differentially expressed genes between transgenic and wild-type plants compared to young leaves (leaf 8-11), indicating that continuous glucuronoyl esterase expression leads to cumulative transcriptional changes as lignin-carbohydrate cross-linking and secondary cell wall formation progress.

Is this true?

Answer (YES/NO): YES